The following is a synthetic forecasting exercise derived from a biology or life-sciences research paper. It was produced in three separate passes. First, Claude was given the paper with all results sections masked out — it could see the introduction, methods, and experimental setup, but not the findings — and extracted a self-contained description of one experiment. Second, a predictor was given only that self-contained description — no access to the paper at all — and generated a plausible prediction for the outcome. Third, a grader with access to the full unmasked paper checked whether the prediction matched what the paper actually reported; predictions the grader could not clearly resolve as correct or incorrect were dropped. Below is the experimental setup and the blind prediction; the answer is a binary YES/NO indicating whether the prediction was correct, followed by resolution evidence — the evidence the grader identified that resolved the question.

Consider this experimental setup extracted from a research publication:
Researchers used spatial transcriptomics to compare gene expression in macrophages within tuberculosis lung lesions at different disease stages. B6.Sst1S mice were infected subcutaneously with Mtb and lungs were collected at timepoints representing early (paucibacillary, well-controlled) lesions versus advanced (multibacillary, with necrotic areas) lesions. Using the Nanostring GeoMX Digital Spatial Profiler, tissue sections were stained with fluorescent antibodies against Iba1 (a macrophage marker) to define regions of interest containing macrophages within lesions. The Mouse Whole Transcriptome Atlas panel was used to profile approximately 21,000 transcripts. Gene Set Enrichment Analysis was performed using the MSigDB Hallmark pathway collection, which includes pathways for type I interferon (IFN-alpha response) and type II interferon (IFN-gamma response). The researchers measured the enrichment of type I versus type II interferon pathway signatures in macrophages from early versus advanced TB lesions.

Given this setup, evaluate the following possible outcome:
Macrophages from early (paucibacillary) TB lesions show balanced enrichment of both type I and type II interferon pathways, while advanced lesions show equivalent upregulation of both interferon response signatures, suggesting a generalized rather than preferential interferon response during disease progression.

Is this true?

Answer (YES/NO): NO